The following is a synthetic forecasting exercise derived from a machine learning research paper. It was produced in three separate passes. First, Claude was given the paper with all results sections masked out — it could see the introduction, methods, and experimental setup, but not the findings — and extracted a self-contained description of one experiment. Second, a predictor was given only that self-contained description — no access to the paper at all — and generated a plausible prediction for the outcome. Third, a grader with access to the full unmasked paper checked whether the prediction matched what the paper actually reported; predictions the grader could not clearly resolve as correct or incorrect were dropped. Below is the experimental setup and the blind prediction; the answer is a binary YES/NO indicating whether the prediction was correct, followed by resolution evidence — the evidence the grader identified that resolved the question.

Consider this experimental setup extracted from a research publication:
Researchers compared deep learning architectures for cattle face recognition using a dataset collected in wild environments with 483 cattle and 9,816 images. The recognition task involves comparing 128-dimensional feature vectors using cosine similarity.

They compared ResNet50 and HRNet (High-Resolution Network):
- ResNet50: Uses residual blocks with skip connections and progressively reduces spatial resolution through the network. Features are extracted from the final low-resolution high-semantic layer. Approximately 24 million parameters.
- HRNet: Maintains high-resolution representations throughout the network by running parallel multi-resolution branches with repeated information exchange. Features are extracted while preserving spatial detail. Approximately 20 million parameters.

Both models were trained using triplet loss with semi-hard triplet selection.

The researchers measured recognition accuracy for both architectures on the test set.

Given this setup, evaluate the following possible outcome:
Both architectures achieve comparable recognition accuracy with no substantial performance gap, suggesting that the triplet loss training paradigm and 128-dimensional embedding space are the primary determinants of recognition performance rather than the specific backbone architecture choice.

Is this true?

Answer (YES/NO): YES